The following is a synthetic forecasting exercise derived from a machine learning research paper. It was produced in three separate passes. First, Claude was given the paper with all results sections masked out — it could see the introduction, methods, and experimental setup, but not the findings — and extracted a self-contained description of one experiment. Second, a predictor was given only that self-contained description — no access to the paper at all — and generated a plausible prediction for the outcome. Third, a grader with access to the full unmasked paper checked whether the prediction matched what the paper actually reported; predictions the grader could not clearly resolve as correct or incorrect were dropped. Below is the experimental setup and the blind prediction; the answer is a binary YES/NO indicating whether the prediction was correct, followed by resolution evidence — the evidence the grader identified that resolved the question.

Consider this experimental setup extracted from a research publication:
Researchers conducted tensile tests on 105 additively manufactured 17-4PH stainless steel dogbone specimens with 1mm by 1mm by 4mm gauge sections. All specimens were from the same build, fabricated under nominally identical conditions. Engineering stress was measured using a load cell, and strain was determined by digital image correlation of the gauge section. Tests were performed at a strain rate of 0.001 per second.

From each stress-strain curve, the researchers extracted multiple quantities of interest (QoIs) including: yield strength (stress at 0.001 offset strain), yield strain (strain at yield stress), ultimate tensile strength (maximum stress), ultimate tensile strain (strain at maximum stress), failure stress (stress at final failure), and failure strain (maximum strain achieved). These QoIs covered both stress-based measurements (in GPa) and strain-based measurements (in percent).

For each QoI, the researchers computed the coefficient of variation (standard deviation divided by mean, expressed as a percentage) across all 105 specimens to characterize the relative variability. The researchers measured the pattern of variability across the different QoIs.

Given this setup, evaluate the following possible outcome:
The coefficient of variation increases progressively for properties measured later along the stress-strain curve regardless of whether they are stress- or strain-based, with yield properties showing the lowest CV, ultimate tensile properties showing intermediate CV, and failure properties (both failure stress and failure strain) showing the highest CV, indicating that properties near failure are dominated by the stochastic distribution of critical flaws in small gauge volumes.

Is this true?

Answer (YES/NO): NO